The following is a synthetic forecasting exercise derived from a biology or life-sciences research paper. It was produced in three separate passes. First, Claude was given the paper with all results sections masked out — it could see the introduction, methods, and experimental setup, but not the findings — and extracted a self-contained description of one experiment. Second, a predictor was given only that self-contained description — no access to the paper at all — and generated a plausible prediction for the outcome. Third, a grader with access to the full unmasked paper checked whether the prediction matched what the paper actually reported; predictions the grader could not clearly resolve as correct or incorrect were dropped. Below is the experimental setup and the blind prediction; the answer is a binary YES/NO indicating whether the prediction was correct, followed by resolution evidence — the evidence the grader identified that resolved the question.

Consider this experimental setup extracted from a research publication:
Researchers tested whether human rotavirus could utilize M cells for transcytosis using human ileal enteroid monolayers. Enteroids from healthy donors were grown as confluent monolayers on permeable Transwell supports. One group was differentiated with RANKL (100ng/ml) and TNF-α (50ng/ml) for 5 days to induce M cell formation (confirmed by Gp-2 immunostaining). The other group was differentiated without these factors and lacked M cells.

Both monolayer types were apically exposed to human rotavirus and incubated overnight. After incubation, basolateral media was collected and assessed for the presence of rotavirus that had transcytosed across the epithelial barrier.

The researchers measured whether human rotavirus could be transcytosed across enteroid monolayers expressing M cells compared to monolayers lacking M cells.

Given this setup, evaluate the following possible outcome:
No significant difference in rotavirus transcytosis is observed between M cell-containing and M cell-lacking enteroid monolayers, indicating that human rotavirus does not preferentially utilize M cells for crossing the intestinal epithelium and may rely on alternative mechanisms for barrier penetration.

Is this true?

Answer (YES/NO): NO